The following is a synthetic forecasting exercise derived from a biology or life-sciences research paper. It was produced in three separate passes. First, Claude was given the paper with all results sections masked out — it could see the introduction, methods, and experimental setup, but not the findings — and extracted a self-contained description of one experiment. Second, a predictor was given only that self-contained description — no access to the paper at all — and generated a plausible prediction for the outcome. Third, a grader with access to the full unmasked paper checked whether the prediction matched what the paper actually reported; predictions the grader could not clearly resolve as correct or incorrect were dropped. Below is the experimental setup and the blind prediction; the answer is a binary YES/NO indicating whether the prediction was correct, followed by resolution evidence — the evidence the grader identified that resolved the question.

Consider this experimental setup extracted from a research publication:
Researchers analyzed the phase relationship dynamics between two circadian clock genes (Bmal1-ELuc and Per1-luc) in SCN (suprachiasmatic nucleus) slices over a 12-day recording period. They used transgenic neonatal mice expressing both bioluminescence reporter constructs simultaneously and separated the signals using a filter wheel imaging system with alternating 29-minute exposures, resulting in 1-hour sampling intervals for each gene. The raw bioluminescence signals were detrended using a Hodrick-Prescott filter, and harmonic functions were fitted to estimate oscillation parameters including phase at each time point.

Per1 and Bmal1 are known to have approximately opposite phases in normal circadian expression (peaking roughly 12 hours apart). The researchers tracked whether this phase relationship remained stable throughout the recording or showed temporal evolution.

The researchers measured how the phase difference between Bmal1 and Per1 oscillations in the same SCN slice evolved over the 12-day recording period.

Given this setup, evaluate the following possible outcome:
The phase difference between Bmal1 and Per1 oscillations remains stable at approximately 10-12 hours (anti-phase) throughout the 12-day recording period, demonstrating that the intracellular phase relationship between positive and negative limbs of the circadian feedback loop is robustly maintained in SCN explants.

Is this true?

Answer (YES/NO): NO